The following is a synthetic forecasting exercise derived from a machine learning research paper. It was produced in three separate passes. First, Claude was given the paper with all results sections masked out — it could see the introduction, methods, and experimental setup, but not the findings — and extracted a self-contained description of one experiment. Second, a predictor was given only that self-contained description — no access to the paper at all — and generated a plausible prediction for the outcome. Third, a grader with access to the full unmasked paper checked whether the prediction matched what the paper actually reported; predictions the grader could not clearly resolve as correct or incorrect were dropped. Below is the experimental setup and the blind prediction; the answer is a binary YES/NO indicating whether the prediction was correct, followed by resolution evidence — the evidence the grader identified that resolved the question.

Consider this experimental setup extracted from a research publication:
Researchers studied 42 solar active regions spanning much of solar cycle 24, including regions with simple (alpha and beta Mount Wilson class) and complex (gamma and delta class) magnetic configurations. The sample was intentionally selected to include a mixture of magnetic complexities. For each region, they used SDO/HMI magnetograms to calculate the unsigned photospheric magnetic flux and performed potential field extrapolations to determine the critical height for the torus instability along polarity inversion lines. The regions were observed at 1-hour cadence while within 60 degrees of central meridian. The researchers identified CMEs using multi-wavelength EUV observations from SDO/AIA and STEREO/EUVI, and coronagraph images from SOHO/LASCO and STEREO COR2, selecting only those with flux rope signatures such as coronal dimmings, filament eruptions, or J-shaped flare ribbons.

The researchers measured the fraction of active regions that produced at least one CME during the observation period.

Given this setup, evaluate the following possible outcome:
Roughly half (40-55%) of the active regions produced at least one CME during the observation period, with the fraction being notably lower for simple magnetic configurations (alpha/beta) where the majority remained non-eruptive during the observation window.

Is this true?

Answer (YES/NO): NO